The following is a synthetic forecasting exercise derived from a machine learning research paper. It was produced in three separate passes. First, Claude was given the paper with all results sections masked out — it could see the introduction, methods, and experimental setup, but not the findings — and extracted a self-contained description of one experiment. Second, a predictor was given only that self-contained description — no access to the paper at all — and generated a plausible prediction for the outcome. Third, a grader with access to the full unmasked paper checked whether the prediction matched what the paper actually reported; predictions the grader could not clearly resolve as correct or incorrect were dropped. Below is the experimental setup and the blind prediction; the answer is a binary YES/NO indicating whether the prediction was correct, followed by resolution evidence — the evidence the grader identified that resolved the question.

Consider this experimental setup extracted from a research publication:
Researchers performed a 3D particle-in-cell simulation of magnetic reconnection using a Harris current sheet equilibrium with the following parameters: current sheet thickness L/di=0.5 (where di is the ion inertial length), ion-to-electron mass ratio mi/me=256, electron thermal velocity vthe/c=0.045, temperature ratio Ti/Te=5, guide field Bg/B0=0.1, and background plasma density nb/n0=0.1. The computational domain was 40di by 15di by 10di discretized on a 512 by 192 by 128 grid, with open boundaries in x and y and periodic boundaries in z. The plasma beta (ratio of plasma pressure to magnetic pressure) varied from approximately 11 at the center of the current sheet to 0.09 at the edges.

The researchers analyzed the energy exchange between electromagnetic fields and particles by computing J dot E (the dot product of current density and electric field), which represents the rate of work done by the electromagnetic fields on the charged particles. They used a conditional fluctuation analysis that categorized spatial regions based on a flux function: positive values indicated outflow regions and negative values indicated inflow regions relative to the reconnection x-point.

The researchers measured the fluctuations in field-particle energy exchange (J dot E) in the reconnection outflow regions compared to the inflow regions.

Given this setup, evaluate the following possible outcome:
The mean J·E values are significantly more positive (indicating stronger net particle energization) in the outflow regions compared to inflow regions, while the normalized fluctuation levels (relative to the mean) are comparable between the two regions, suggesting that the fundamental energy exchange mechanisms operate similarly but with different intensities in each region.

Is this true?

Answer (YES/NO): NO